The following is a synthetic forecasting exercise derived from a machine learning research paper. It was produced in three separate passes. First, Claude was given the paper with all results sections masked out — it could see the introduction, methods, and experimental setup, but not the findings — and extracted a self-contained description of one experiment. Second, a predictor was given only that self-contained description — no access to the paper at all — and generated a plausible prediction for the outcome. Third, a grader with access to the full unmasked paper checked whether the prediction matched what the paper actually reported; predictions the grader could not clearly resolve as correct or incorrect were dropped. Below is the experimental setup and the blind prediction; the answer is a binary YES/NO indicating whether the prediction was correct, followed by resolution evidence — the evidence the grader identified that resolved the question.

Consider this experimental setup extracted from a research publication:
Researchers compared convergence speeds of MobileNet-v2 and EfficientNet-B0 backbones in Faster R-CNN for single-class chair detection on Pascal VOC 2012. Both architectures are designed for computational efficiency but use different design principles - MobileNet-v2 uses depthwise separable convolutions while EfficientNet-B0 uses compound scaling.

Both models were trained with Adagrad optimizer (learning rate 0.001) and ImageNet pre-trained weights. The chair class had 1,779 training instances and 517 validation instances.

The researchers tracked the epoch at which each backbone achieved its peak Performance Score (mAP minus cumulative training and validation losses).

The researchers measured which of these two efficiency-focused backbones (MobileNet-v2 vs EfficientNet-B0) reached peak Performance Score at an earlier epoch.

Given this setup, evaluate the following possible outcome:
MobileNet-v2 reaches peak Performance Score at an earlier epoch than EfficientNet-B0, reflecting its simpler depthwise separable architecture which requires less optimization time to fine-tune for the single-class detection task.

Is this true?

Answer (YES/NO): YES